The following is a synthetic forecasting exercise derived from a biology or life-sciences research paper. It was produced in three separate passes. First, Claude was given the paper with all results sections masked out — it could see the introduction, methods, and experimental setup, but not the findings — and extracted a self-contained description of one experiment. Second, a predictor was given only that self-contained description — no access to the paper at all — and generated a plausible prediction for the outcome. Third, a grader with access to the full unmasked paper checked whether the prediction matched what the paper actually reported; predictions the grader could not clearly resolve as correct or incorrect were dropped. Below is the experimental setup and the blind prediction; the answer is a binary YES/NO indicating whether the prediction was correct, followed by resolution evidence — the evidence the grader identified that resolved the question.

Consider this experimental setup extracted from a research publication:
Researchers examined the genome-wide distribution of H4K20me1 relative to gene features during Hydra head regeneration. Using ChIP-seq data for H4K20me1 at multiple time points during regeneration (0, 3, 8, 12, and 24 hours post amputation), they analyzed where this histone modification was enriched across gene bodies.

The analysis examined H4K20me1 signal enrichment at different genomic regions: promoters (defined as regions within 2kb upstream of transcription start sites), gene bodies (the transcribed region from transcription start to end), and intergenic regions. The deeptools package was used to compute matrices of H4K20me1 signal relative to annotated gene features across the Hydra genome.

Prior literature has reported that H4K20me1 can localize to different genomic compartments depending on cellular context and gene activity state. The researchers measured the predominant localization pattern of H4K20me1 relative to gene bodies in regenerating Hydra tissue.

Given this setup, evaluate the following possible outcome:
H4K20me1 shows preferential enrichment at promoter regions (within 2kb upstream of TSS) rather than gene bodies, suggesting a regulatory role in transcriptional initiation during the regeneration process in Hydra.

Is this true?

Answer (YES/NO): NO